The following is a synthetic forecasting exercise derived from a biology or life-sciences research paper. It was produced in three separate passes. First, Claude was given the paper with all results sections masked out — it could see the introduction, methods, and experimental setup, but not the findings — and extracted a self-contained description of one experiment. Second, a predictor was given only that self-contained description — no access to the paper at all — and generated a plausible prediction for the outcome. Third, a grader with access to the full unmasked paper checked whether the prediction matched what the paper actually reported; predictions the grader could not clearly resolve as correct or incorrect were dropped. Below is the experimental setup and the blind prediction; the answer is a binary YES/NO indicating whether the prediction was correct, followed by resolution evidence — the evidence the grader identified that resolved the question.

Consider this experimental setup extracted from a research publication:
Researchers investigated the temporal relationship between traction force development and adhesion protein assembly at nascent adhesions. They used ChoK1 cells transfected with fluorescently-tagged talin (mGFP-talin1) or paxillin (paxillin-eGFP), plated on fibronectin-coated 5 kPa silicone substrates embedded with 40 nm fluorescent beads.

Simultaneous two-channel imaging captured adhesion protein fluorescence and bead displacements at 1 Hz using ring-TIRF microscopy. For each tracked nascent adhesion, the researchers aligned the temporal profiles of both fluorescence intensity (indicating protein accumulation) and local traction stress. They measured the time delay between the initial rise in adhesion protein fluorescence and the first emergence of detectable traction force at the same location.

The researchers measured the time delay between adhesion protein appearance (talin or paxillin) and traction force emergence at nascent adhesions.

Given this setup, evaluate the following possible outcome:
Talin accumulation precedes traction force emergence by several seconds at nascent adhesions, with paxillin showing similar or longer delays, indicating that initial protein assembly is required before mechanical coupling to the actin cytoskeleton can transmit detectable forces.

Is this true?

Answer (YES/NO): NO